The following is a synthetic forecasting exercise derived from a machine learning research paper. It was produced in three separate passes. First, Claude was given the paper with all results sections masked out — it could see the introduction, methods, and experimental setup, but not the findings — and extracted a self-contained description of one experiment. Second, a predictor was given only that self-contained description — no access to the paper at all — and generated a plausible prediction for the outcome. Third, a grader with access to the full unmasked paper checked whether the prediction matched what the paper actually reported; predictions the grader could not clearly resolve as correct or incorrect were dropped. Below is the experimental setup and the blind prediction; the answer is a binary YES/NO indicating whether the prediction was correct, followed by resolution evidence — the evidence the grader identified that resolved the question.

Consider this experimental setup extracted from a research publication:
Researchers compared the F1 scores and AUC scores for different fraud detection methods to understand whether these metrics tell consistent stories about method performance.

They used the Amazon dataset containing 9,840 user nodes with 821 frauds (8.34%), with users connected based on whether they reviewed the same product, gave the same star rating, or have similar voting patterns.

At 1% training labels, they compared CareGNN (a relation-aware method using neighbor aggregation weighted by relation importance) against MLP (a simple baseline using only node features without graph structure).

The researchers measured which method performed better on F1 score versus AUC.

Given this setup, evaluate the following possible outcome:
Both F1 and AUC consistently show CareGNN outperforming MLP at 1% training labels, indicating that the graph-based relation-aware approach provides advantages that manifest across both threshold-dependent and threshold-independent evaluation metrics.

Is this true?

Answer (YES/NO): NO